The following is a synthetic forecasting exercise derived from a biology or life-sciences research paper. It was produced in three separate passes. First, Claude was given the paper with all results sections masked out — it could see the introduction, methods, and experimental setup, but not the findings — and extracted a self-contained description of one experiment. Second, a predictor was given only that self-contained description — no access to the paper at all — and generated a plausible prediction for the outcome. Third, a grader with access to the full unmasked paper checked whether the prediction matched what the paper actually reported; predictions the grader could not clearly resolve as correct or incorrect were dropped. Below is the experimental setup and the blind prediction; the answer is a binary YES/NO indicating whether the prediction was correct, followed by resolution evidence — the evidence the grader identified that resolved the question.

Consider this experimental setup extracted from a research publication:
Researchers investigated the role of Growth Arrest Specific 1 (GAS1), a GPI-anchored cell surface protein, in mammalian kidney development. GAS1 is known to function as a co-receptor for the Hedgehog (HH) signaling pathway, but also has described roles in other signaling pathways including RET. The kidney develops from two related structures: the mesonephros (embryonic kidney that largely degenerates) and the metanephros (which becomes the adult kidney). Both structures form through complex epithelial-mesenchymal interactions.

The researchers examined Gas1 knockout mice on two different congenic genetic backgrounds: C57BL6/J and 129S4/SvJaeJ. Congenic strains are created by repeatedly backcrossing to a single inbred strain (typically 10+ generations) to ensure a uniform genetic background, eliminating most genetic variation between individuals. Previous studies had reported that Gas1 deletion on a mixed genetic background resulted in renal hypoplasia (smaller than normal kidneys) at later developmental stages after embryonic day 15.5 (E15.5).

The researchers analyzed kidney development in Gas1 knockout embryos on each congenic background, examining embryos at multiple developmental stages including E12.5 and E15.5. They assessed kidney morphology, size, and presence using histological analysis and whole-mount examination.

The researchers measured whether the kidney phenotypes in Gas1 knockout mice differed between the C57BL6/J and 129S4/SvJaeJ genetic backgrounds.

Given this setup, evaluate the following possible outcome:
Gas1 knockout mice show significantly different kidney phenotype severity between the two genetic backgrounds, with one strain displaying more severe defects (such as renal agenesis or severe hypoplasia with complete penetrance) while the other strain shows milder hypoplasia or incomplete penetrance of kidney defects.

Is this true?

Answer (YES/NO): YES